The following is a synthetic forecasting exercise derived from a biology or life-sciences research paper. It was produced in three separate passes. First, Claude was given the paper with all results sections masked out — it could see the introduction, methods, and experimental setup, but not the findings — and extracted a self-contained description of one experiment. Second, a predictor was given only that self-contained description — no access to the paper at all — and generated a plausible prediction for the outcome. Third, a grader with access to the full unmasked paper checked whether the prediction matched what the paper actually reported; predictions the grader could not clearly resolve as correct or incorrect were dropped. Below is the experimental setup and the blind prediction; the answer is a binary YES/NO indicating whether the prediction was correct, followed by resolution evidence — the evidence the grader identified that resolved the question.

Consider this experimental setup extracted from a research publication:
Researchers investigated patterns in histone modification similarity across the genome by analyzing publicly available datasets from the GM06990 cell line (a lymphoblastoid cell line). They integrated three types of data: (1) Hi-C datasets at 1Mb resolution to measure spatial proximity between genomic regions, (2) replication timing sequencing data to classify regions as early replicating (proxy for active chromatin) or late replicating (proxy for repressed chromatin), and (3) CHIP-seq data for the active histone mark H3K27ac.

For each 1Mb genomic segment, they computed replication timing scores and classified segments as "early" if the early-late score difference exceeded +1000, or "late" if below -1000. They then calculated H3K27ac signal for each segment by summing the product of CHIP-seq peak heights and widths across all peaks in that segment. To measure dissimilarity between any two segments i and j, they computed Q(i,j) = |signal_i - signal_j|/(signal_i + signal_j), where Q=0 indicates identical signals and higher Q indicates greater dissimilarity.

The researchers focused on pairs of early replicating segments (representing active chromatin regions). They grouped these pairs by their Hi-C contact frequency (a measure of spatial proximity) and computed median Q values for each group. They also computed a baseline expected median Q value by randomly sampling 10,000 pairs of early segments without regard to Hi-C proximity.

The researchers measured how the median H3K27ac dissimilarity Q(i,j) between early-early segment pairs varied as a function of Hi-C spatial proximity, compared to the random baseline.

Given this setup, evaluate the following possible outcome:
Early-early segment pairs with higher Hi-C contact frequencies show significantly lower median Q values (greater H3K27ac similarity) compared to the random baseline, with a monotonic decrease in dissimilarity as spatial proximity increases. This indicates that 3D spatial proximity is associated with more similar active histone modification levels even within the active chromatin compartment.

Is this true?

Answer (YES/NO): YES